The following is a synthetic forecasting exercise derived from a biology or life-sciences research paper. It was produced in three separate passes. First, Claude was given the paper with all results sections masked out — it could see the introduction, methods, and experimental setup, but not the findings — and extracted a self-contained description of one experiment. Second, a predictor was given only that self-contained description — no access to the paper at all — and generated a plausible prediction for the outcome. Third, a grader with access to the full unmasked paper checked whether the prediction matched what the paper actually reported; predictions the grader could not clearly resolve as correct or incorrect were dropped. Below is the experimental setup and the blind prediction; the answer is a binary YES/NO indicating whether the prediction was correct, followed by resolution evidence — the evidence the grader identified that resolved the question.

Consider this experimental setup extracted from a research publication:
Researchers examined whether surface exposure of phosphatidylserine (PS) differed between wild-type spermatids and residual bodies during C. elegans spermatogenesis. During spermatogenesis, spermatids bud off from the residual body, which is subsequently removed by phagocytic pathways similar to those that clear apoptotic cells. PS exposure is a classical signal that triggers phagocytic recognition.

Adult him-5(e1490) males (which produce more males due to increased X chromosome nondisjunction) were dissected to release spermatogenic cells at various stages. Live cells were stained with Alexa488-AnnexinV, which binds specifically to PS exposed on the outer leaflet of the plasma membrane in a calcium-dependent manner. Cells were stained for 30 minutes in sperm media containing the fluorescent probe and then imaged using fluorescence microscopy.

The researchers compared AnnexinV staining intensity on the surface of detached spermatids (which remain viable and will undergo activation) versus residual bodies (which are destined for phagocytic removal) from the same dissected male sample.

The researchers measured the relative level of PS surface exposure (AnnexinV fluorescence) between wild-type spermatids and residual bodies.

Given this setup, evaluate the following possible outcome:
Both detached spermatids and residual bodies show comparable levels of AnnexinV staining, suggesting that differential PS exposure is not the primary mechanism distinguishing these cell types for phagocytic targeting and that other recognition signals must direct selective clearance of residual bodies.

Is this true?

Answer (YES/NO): NO